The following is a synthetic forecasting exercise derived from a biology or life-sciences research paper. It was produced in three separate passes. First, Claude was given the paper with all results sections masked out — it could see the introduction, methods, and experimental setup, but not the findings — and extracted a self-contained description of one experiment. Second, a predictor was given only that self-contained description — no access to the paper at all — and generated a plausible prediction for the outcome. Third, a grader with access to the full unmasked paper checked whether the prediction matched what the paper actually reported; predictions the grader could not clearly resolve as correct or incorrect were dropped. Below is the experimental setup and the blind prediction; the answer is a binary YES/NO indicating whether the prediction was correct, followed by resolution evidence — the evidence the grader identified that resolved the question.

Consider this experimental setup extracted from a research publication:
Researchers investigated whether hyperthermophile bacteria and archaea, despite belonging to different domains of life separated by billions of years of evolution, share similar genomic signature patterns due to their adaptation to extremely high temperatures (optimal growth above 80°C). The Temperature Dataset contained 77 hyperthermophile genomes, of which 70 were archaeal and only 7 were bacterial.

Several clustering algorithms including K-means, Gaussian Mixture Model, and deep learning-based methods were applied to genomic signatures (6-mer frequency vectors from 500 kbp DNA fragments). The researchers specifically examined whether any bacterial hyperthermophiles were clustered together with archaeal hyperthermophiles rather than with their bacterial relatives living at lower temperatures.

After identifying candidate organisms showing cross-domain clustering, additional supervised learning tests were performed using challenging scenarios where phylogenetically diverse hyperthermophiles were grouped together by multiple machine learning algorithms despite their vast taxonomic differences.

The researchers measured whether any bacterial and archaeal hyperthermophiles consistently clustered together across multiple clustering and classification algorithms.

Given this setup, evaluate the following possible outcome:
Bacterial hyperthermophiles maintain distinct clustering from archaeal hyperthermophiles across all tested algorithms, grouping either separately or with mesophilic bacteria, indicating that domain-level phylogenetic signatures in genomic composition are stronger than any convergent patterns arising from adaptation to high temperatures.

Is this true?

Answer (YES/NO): NO